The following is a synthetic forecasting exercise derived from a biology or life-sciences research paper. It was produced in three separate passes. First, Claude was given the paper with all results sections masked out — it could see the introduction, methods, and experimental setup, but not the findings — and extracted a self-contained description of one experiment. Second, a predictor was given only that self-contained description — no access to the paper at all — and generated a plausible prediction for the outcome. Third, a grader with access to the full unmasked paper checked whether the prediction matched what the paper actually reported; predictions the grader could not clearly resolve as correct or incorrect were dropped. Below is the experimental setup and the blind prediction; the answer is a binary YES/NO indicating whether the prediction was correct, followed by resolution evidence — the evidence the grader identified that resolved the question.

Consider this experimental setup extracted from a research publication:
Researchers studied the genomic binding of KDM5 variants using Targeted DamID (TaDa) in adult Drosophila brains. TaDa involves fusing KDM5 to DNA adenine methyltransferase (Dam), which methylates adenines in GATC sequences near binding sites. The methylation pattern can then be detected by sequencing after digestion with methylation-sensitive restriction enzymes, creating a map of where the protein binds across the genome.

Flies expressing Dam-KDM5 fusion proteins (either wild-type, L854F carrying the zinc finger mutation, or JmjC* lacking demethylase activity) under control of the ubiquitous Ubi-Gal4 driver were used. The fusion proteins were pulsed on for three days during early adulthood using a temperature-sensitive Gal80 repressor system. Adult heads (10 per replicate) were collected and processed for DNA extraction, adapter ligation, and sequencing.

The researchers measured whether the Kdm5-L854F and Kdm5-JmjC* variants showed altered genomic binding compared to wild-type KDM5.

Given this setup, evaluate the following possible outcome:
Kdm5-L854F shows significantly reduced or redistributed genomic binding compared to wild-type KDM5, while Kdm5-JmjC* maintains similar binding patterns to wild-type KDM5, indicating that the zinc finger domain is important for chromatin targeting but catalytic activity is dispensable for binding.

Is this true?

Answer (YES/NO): NO